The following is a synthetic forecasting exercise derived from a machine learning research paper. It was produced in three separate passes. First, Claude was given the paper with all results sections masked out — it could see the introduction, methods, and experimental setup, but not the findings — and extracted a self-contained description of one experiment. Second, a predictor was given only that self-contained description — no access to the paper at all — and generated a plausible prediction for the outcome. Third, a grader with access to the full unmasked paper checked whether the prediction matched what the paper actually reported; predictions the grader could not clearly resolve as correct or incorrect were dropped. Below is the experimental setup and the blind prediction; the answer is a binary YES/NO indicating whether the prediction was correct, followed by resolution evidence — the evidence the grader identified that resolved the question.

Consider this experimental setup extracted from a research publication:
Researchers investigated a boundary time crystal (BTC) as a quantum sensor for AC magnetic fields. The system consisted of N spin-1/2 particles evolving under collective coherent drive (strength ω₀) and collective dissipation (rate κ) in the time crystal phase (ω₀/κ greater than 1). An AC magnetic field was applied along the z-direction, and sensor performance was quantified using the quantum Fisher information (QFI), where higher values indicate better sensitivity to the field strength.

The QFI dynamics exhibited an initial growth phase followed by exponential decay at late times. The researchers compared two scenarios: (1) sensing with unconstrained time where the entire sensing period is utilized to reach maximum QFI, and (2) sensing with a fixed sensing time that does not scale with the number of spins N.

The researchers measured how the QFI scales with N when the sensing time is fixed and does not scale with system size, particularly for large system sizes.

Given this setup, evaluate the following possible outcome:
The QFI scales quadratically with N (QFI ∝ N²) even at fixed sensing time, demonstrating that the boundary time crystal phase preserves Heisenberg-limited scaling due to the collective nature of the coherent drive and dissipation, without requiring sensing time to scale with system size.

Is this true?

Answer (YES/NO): NO